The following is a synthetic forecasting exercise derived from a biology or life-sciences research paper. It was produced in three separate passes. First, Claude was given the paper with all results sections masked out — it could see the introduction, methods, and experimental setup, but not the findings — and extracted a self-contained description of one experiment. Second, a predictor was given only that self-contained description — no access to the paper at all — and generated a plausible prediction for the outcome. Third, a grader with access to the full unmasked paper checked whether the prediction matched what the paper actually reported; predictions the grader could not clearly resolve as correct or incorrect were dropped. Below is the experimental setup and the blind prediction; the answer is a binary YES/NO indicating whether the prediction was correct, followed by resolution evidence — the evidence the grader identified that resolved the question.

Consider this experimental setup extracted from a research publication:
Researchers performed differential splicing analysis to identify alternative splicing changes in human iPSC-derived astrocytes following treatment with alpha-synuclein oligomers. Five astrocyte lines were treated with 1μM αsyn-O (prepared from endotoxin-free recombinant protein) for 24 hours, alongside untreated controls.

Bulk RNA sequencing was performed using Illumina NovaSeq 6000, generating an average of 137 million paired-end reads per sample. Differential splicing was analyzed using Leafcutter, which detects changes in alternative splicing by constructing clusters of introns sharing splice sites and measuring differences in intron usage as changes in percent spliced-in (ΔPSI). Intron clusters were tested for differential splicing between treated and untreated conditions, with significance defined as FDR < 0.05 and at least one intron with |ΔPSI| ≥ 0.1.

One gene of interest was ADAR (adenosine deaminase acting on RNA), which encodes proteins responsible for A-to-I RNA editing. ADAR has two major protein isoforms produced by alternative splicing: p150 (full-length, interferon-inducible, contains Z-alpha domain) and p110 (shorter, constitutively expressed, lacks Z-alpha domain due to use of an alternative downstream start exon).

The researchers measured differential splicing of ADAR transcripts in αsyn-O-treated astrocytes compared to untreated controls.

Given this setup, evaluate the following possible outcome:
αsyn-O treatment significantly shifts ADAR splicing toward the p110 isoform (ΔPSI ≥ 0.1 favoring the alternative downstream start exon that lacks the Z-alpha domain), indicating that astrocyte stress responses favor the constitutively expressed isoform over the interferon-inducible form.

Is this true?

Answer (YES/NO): NO